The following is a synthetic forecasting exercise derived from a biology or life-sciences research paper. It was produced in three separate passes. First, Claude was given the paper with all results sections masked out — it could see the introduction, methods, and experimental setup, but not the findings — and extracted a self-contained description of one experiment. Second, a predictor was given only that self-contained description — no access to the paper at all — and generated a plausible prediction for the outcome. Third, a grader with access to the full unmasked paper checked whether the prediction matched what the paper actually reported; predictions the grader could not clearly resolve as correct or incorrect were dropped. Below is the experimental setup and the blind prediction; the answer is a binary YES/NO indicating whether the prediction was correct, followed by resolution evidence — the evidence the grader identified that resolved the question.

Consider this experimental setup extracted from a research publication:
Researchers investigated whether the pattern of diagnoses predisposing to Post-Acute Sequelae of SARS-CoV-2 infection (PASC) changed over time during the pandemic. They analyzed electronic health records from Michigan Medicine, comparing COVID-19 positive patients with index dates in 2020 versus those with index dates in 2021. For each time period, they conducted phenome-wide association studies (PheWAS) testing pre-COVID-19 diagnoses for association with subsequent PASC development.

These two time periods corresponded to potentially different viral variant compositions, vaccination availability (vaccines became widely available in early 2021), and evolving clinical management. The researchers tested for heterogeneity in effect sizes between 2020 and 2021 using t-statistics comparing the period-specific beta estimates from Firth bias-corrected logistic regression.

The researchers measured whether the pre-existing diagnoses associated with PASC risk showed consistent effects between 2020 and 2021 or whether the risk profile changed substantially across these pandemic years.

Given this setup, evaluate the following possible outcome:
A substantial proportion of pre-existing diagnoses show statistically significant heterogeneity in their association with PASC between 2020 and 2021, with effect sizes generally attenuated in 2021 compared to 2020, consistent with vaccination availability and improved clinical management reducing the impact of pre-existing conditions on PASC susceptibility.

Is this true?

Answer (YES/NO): NO